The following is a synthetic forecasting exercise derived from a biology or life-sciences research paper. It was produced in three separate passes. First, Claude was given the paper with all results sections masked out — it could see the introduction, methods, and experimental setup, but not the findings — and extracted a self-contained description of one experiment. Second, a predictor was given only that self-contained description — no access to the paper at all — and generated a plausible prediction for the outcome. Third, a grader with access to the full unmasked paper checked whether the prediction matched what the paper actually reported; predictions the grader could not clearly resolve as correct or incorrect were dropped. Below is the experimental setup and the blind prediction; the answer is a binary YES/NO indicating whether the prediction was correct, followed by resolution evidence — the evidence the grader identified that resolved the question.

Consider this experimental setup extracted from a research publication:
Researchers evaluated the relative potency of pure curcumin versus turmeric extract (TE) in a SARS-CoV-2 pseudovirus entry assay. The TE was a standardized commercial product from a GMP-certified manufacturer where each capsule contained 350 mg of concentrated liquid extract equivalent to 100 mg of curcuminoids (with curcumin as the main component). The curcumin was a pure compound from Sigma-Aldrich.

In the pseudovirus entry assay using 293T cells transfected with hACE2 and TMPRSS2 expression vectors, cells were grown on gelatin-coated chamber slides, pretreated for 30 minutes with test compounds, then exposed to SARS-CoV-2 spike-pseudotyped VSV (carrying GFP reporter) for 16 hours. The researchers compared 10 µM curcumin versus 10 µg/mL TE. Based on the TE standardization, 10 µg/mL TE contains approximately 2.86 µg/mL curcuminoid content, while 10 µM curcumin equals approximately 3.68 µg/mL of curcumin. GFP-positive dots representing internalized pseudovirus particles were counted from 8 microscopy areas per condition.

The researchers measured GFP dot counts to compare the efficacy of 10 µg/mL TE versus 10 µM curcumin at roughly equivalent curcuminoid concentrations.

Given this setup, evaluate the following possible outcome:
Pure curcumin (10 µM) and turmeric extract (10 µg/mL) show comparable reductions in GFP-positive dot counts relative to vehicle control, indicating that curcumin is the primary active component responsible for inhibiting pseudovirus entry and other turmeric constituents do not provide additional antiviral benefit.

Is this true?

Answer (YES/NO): NO